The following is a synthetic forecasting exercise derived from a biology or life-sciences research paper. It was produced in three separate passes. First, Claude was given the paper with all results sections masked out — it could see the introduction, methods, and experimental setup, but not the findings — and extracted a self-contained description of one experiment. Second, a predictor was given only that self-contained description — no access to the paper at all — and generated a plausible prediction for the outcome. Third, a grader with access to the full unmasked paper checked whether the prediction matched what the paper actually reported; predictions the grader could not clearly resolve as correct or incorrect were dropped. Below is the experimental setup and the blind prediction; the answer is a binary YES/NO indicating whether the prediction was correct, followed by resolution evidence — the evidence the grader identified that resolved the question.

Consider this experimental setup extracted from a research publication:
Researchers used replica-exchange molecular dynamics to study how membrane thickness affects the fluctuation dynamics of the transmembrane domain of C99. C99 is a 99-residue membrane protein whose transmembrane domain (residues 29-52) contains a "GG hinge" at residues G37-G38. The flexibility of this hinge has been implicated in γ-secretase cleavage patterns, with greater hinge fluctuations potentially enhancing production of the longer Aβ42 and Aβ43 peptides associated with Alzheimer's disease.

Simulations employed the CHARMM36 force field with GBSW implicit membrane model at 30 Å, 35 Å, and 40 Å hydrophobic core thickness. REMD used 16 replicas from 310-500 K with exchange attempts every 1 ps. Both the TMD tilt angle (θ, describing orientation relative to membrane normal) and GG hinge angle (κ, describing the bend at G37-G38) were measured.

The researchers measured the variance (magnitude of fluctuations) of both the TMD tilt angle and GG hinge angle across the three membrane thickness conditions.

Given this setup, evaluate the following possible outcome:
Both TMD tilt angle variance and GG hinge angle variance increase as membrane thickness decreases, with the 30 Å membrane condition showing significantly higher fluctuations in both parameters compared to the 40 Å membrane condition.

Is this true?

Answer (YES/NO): YES